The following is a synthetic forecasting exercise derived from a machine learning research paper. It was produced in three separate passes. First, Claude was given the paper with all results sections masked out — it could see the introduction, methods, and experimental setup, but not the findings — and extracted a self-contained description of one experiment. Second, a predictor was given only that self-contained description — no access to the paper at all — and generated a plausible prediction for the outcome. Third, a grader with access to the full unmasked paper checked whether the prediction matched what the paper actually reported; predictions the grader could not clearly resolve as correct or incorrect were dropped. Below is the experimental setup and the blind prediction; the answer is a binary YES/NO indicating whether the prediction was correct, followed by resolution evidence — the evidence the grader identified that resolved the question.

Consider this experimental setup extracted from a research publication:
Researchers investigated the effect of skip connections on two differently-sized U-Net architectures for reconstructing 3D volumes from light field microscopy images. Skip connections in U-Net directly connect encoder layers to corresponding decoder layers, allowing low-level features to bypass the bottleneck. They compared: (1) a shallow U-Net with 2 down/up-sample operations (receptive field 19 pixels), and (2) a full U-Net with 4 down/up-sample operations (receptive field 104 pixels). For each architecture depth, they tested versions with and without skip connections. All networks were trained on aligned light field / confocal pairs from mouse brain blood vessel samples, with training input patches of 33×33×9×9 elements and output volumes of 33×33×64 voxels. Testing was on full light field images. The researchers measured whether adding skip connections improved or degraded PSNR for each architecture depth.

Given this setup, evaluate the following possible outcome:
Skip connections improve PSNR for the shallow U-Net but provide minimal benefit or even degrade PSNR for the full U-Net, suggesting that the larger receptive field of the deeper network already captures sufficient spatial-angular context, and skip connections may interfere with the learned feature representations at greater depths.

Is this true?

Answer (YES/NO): NO